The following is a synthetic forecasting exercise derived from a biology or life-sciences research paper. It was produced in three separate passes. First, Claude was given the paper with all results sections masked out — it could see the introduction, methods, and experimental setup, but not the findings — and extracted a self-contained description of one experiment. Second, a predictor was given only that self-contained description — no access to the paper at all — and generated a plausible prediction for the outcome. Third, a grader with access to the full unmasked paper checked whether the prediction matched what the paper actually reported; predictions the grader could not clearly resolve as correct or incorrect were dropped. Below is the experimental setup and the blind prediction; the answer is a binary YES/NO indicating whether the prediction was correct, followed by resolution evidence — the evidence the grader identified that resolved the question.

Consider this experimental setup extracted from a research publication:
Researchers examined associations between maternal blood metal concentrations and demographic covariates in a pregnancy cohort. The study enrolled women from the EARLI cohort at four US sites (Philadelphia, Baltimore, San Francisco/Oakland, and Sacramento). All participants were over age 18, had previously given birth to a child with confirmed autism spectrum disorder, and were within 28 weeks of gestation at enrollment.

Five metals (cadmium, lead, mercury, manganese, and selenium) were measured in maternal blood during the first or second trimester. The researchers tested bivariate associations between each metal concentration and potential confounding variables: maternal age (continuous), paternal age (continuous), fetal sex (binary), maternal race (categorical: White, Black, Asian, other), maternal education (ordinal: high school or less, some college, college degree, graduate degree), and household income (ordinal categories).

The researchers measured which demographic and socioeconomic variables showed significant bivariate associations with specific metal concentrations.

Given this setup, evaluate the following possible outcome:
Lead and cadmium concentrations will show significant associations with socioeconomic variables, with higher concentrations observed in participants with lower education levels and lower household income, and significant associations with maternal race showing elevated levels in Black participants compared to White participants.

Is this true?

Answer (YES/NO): NO